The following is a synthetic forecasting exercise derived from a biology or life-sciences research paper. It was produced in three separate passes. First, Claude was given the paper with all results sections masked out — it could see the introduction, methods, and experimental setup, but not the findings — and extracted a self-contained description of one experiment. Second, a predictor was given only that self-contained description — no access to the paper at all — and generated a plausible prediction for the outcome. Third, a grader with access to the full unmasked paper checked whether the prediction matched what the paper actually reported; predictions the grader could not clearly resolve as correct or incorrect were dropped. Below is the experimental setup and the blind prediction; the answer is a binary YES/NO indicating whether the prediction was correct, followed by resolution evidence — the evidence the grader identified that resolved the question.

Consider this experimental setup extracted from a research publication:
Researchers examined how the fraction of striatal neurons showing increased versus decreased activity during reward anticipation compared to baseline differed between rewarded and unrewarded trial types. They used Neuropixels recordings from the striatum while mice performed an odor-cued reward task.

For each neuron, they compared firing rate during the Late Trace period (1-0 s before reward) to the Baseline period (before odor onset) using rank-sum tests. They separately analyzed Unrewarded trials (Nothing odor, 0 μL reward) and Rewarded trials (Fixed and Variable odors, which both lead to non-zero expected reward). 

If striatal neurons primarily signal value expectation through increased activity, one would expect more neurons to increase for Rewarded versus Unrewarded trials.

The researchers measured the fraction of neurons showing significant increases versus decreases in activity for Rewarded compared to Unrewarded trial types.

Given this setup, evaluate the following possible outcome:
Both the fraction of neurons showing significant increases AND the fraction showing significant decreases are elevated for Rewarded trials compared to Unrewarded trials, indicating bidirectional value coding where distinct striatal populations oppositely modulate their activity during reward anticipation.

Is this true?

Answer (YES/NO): YES